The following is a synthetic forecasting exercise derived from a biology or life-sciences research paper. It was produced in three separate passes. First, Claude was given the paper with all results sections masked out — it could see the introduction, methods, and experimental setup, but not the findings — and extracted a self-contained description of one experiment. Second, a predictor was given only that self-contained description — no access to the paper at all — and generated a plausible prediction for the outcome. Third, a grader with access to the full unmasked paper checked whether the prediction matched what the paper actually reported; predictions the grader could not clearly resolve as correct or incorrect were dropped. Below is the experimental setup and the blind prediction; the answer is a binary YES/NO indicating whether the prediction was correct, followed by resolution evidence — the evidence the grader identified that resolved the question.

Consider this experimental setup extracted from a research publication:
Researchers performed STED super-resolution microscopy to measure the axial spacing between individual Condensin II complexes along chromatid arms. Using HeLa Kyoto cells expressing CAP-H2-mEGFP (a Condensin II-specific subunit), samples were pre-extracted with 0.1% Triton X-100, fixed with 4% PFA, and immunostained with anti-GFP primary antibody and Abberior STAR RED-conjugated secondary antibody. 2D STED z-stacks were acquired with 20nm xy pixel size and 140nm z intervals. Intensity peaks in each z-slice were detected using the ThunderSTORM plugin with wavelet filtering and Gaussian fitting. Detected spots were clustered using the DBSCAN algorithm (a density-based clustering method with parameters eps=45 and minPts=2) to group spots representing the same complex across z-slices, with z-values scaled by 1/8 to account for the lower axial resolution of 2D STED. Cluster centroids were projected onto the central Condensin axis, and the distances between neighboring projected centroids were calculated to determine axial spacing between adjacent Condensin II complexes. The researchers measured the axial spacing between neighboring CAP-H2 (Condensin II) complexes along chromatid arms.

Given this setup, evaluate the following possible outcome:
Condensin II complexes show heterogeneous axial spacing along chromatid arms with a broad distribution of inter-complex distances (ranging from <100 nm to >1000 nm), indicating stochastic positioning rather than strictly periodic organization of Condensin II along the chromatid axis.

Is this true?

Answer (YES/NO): NO